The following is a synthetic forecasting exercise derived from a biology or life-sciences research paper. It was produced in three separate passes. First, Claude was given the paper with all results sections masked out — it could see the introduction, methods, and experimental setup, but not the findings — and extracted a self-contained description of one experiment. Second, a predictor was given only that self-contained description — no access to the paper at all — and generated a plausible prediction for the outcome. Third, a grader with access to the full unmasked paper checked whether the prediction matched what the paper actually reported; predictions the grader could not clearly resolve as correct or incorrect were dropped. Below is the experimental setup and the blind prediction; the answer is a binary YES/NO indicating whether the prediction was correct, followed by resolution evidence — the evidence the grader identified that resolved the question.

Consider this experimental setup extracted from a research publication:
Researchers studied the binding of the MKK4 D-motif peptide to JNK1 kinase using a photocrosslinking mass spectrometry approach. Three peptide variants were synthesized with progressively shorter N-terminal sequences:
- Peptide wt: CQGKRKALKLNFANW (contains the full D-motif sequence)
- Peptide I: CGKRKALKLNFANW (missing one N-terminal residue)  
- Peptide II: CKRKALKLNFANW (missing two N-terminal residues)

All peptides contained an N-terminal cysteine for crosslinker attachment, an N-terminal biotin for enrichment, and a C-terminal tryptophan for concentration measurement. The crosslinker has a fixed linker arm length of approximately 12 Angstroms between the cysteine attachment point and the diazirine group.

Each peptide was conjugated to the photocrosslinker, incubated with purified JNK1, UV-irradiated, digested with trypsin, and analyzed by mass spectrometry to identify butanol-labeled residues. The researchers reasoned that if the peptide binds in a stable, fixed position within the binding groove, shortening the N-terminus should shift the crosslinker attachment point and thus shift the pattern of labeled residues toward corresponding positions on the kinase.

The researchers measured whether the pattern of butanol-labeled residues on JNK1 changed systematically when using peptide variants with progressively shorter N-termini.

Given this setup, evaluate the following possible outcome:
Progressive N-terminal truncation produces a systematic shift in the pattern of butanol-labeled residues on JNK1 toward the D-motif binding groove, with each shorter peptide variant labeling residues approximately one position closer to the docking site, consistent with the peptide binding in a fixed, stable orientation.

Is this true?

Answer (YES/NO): NO